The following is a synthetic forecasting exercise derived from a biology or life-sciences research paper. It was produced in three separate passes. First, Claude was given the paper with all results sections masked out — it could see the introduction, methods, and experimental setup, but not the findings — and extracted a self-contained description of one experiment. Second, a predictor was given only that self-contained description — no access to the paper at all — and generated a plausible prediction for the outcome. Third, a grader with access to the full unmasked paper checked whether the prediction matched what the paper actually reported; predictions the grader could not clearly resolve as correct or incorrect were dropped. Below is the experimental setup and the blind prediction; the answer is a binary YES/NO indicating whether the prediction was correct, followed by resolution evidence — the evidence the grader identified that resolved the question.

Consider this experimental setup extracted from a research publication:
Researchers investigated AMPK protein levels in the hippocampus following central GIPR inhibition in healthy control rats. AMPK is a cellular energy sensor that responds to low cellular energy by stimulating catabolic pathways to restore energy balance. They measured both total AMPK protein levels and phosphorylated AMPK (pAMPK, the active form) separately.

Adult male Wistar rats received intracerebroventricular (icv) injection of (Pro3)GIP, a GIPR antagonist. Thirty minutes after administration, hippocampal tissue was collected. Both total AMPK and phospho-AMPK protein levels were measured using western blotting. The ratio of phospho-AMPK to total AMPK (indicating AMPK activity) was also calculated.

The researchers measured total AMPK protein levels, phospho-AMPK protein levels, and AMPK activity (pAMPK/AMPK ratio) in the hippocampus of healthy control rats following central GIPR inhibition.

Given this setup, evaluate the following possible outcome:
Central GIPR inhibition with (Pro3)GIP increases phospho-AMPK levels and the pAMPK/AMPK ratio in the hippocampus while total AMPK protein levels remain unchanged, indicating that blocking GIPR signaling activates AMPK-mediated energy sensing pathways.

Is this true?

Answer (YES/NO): NO